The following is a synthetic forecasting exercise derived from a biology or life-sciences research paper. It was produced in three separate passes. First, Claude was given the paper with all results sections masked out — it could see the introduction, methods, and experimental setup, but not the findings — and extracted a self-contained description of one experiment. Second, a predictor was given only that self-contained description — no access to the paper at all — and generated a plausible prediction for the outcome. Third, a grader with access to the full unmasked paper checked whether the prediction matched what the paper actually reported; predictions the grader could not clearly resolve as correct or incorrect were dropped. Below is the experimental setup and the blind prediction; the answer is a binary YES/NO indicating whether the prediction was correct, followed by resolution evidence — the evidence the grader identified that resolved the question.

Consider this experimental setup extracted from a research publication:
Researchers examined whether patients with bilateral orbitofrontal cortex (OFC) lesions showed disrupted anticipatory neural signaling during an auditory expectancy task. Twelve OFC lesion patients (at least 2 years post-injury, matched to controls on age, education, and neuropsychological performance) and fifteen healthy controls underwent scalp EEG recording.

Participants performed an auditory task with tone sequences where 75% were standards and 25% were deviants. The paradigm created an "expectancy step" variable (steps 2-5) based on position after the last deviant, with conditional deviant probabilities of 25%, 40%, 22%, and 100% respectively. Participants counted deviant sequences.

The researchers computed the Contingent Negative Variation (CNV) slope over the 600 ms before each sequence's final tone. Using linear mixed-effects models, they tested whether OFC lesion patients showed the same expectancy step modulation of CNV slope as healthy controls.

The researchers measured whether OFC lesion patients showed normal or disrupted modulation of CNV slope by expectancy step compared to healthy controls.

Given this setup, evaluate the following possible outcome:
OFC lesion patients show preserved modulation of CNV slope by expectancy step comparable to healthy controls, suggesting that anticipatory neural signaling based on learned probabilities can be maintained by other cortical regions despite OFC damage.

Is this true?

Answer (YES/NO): NO